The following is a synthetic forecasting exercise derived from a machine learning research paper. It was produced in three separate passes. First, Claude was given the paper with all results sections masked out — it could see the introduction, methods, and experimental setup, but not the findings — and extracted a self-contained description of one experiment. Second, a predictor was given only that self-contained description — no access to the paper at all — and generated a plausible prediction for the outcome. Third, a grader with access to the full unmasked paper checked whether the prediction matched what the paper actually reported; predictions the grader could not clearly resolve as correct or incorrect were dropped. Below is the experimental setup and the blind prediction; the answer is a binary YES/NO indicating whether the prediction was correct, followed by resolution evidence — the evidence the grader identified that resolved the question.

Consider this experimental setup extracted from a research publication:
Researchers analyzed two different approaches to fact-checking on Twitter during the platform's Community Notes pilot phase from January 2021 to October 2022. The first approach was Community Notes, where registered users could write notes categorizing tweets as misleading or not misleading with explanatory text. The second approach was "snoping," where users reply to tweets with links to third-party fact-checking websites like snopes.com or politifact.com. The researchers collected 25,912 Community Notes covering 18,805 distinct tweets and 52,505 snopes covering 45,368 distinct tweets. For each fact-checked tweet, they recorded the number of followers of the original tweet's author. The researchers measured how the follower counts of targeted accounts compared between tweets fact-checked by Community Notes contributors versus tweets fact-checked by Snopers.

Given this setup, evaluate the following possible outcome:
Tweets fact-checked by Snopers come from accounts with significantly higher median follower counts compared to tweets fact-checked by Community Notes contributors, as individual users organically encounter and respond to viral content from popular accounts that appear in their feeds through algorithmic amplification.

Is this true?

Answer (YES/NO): NO